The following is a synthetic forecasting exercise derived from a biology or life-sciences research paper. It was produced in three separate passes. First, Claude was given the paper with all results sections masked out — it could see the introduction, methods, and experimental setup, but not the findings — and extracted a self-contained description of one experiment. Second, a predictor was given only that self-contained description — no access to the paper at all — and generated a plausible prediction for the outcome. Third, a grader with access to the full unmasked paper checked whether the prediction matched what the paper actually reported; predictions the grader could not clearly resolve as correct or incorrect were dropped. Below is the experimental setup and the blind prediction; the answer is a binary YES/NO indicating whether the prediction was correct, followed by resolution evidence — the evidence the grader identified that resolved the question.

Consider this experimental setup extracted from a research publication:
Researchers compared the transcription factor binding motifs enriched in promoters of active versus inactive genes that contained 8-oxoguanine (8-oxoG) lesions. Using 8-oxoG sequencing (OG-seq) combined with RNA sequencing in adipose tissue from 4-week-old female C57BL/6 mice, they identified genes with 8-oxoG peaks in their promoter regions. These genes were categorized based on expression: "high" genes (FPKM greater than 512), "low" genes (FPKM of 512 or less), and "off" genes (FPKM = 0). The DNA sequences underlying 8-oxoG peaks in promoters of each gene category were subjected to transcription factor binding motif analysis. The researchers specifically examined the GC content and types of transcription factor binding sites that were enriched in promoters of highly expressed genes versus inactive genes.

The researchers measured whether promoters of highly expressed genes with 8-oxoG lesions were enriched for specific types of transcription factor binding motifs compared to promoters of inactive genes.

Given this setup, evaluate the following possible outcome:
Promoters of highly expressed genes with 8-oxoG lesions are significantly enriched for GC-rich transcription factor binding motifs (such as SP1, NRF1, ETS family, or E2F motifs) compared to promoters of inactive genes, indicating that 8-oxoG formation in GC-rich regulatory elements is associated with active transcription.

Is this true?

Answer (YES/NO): YES